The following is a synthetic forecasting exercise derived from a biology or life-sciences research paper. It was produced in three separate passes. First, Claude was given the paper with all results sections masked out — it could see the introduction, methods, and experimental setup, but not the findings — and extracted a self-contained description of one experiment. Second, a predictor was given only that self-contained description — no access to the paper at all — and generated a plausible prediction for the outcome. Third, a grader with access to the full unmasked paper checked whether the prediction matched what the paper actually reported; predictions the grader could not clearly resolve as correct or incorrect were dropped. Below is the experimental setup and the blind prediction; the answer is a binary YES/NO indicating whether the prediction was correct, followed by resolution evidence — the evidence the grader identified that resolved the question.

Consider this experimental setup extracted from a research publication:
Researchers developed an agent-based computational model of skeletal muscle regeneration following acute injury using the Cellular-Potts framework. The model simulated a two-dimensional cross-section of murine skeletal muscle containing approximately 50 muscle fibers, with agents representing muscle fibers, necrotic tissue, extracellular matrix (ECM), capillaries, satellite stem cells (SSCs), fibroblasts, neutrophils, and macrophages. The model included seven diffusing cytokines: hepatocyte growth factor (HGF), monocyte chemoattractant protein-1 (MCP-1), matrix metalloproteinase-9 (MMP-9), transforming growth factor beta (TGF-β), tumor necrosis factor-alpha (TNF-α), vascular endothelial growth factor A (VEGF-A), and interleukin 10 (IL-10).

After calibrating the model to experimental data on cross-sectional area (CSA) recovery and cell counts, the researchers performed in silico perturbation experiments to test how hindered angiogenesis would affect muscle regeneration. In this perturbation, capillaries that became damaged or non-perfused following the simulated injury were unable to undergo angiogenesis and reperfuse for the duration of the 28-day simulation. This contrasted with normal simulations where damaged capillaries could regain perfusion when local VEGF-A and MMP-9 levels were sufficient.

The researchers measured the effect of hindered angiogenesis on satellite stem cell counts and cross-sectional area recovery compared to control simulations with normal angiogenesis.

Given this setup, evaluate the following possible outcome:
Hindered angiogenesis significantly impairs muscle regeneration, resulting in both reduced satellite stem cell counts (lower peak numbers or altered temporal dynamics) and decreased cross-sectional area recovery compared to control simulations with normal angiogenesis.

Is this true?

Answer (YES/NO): YES